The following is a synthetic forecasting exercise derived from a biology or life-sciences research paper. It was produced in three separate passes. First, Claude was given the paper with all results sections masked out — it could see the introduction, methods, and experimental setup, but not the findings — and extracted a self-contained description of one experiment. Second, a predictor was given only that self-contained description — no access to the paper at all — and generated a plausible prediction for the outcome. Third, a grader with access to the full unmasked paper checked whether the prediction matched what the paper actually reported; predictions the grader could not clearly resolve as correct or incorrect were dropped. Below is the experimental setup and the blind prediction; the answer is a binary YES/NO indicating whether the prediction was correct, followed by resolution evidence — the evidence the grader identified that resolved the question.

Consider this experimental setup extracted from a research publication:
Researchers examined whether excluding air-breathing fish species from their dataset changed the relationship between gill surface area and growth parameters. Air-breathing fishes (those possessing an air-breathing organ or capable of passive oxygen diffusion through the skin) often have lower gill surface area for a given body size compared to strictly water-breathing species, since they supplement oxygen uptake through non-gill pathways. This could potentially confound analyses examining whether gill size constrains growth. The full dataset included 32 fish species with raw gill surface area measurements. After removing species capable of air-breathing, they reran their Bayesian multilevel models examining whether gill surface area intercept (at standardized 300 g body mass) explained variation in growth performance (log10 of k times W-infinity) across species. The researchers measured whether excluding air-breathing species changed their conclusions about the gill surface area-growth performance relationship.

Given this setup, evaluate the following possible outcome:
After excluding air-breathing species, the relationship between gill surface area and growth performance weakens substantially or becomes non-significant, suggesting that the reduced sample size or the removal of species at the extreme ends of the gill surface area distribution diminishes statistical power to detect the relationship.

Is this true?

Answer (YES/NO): NO